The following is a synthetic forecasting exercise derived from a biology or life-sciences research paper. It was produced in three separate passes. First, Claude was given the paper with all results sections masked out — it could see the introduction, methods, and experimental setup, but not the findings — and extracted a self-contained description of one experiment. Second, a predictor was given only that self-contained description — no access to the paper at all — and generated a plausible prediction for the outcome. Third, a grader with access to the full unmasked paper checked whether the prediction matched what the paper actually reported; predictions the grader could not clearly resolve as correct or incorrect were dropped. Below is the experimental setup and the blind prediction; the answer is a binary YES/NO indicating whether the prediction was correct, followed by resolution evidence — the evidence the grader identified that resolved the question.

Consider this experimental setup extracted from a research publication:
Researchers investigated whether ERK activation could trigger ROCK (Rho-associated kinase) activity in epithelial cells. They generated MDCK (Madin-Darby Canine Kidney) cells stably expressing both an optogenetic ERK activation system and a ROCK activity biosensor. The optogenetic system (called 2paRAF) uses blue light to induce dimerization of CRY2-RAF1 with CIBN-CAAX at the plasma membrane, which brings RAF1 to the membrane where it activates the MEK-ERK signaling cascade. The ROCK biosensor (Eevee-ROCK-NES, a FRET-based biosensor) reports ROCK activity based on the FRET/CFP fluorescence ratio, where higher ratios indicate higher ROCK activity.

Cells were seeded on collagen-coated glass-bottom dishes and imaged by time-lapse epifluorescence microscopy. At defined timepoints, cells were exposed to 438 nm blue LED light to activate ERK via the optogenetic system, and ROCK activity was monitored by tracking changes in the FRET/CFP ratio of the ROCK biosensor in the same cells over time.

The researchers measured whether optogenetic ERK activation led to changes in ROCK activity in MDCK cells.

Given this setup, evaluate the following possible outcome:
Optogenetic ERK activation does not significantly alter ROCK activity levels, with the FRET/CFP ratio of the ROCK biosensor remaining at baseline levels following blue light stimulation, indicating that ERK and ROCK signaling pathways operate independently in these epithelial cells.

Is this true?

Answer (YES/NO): NO